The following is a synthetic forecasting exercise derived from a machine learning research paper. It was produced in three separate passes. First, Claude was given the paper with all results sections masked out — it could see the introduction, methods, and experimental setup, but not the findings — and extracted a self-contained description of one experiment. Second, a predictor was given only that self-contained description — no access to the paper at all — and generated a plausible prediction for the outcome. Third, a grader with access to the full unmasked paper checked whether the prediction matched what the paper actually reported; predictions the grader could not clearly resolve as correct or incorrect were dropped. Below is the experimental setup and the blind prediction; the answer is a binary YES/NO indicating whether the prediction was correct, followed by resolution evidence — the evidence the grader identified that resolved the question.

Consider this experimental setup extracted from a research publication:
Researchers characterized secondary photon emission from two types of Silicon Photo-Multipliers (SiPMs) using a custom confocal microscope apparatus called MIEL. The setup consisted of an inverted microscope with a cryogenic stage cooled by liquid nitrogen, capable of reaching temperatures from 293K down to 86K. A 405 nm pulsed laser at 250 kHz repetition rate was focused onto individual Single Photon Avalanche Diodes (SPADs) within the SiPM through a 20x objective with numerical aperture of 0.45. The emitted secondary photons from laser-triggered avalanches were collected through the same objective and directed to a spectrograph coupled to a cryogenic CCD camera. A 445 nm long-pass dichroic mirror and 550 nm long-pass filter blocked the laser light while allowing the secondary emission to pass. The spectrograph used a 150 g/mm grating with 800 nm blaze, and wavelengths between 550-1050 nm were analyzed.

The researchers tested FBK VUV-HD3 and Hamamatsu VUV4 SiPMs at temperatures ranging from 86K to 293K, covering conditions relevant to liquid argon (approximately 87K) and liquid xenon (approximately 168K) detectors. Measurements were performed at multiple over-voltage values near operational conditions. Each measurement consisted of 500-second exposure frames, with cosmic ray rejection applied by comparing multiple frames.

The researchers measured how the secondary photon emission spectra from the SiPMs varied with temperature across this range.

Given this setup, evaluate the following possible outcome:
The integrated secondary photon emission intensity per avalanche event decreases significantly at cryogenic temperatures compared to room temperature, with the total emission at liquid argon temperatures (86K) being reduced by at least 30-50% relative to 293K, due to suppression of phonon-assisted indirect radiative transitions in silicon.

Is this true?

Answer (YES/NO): NO